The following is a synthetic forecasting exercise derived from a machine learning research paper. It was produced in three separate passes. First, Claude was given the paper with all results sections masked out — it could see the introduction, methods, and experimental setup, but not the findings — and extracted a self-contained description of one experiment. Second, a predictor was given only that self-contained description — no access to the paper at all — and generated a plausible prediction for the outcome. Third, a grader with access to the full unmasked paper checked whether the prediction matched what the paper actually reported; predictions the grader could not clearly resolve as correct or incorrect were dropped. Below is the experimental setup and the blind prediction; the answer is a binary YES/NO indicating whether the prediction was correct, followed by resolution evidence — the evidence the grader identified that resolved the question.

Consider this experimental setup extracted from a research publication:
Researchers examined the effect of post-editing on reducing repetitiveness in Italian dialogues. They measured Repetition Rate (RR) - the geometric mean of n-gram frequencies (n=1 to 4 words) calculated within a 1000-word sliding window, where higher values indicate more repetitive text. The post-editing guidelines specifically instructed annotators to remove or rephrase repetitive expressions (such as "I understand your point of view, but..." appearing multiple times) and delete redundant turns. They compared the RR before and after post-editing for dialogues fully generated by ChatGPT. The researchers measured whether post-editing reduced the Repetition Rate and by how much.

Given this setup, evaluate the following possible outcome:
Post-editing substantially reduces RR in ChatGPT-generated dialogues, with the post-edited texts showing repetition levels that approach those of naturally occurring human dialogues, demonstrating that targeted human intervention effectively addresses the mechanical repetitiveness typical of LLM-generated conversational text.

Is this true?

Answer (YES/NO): NO